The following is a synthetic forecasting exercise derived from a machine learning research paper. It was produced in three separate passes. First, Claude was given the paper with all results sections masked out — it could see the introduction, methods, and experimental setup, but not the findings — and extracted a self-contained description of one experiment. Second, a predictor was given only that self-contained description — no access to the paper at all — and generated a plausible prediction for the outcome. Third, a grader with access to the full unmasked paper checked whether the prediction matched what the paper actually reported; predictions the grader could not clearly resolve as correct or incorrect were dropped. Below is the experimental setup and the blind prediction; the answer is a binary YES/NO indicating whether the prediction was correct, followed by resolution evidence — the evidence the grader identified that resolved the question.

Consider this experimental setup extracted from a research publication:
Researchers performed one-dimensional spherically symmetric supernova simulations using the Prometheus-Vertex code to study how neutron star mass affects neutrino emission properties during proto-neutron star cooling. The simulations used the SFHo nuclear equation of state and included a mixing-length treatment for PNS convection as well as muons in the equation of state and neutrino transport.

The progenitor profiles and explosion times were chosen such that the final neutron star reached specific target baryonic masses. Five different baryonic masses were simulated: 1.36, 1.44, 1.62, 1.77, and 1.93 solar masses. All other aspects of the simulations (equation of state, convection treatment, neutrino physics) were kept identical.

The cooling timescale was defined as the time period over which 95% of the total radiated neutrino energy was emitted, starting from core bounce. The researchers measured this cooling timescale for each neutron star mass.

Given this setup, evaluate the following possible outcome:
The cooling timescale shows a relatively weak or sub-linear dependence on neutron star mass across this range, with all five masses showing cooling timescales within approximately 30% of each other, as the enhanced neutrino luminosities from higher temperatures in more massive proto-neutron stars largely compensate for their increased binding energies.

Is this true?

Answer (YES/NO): NO